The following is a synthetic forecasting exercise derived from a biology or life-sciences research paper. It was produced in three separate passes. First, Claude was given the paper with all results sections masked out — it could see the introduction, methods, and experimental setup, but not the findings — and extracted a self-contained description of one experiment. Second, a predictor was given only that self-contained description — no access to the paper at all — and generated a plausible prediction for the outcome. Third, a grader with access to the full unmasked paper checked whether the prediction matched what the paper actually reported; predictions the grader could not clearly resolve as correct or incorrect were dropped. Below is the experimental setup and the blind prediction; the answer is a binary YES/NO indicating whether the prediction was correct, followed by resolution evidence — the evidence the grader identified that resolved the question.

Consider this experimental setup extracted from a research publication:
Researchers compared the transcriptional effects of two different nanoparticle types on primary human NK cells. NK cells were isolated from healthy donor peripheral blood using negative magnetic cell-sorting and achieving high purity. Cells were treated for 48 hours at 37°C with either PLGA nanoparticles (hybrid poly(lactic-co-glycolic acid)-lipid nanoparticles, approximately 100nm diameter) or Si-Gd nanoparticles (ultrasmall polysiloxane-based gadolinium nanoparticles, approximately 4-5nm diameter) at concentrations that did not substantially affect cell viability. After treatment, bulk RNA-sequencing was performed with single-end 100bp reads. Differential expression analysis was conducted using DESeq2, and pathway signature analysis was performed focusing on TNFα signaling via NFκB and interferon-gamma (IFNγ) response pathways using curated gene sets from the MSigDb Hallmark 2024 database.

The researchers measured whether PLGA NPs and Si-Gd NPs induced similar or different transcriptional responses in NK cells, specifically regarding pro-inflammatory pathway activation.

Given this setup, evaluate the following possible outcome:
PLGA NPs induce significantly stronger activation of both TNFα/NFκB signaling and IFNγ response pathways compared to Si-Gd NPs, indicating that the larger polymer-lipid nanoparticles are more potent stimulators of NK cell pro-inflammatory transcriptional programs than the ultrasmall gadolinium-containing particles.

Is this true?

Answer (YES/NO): YES